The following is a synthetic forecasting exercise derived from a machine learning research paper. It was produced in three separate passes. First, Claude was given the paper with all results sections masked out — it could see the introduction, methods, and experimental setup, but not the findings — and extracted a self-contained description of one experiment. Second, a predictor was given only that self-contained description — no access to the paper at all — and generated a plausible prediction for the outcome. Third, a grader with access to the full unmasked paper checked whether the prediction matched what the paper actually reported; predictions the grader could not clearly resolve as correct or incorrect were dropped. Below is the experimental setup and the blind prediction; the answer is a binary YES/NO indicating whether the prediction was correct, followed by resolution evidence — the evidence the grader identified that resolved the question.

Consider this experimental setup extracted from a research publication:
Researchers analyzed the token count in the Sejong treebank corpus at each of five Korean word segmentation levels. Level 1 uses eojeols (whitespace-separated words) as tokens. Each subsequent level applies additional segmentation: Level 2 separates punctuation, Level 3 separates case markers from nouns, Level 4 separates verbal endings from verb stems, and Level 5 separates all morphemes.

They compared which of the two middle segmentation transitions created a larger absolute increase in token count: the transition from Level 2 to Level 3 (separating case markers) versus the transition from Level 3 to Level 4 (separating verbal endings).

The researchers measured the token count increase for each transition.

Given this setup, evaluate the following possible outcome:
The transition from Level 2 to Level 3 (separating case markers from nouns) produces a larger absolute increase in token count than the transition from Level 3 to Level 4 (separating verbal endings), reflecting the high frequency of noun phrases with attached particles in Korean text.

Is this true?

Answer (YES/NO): NO